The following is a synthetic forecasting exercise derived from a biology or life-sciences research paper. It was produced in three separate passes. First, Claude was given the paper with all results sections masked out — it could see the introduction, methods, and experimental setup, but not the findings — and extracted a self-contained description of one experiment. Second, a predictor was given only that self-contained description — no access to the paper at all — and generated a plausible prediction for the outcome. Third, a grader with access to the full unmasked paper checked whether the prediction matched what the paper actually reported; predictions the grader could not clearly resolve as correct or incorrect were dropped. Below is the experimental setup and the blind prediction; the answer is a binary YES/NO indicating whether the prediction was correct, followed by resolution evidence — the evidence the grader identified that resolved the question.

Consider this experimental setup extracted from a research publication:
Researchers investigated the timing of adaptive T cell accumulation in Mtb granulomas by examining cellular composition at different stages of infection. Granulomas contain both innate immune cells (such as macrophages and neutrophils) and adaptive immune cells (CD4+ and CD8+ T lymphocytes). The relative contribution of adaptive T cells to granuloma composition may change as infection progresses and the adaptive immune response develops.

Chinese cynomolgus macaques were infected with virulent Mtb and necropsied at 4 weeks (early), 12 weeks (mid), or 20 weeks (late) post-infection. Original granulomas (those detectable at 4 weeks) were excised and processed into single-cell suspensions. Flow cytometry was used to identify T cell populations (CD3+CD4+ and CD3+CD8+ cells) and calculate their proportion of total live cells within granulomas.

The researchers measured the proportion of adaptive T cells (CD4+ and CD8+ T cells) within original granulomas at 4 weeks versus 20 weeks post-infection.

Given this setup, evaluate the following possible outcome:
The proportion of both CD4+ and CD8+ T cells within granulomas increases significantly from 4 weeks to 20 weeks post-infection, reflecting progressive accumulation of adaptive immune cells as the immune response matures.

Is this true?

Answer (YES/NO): NO